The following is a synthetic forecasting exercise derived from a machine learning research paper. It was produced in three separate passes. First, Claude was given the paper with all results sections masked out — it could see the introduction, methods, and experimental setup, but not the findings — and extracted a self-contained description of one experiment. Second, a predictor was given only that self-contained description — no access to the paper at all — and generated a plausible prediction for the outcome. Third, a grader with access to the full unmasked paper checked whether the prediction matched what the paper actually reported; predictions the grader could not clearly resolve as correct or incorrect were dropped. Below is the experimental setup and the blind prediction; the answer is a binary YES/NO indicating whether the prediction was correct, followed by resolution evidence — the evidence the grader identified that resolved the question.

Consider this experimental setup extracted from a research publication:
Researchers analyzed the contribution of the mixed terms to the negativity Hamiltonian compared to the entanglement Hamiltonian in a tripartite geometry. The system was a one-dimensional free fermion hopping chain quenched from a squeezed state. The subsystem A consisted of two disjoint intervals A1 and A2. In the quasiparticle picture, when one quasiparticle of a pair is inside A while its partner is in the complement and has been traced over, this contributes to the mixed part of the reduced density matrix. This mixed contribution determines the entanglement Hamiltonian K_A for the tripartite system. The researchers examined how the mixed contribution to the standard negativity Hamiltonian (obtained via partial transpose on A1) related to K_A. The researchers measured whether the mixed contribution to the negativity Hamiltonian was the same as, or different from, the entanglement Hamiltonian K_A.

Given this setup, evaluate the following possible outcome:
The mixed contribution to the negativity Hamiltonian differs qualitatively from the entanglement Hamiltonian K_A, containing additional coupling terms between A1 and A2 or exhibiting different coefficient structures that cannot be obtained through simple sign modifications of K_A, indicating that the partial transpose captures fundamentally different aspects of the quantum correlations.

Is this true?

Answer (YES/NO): NO